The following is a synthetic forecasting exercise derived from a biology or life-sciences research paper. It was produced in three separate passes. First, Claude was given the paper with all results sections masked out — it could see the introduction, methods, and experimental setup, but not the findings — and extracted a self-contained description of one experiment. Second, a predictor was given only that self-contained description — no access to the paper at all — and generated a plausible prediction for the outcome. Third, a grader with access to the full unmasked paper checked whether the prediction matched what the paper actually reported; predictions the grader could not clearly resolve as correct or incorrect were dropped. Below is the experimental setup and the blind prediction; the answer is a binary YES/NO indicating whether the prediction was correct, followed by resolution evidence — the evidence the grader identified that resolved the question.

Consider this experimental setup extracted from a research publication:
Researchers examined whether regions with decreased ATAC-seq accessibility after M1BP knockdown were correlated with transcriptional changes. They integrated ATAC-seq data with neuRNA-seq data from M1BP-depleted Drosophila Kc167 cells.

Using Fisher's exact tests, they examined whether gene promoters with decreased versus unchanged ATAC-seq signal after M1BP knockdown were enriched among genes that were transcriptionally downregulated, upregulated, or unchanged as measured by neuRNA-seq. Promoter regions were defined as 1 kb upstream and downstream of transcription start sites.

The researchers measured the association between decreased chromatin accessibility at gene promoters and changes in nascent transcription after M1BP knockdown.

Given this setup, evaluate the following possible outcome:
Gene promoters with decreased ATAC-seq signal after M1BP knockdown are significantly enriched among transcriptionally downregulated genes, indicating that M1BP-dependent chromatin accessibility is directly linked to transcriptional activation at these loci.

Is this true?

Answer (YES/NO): YES